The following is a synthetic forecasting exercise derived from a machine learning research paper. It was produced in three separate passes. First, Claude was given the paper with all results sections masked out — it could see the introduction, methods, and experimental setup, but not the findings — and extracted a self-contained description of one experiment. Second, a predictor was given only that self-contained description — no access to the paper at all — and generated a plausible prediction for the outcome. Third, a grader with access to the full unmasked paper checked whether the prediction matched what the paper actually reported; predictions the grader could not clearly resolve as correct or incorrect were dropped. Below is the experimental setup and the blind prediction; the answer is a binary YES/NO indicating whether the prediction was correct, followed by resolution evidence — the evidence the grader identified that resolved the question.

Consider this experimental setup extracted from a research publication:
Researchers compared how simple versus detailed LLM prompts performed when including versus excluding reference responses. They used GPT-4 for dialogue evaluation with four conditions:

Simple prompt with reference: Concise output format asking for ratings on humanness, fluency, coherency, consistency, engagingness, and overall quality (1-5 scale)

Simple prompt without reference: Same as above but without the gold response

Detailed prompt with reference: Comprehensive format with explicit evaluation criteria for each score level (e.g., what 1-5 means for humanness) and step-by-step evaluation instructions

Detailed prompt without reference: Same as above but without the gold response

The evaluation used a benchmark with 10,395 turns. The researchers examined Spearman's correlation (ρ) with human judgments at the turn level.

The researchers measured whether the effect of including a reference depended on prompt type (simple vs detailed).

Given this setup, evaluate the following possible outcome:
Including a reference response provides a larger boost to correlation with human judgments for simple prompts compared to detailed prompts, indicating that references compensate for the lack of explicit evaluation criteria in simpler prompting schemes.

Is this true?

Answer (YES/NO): NO